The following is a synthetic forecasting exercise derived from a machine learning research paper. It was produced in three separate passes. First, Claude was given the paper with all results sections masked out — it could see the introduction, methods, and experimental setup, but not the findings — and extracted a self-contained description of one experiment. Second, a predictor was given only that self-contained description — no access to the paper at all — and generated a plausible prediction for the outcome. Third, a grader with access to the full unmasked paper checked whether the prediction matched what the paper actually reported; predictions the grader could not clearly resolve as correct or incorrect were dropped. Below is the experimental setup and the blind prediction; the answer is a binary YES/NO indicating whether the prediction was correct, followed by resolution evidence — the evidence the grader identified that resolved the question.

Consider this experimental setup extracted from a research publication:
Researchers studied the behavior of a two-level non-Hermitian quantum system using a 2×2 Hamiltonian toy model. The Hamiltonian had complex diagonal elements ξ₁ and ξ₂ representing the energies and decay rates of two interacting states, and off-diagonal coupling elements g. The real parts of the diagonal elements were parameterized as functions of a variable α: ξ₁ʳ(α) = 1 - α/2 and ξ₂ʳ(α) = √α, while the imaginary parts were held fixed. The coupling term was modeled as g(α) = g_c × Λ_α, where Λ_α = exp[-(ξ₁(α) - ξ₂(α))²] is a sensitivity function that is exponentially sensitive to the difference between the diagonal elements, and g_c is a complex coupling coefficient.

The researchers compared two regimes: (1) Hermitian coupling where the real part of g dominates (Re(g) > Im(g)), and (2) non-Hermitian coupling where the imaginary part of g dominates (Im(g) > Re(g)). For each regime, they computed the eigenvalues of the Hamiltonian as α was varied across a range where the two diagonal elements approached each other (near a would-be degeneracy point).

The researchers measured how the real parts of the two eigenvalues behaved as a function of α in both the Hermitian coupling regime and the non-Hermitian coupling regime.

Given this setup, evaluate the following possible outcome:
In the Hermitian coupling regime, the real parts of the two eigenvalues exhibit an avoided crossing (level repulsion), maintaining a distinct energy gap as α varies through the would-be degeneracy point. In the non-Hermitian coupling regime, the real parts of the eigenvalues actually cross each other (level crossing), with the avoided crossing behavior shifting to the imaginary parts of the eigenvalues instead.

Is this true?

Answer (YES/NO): YES